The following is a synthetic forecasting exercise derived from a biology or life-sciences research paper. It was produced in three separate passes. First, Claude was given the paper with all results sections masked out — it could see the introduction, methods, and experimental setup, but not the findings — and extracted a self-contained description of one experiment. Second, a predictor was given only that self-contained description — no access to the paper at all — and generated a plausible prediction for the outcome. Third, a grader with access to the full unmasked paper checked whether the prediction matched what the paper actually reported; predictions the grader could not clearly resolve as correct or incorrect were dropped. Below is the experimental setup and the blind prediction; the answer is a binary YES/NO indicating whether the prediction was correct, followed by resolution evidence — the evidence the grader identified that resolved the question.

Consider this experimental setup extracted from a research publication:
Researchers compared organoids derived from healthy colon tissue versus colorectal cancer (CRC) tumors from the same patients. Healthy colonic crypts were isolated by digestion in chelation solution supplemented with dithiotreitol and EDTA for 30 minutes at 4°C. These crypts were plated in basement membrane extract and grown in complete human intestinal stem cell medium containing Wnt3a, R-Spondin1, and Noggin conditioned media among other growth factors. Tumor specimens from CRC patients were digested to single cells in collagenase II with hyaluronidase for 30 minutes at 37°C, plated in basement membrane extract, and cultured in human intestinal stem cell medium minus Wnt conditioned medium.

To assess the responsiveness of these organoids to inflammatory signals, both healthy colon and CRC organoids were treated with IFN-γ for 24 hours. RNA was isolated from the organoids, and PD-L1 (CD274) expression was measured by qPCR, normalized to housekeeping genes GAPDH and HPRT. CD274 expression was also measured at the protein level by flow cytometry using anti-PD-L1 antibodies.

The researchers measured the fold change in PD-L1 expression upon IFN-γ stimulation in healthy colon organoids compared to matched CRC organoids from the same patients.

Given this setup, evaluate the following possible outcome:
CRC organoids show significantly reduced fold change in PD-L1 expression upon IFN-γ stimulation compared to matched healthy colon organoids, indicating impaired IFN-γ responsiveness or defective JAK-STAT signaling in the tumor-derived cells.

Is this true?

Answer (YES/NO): NO